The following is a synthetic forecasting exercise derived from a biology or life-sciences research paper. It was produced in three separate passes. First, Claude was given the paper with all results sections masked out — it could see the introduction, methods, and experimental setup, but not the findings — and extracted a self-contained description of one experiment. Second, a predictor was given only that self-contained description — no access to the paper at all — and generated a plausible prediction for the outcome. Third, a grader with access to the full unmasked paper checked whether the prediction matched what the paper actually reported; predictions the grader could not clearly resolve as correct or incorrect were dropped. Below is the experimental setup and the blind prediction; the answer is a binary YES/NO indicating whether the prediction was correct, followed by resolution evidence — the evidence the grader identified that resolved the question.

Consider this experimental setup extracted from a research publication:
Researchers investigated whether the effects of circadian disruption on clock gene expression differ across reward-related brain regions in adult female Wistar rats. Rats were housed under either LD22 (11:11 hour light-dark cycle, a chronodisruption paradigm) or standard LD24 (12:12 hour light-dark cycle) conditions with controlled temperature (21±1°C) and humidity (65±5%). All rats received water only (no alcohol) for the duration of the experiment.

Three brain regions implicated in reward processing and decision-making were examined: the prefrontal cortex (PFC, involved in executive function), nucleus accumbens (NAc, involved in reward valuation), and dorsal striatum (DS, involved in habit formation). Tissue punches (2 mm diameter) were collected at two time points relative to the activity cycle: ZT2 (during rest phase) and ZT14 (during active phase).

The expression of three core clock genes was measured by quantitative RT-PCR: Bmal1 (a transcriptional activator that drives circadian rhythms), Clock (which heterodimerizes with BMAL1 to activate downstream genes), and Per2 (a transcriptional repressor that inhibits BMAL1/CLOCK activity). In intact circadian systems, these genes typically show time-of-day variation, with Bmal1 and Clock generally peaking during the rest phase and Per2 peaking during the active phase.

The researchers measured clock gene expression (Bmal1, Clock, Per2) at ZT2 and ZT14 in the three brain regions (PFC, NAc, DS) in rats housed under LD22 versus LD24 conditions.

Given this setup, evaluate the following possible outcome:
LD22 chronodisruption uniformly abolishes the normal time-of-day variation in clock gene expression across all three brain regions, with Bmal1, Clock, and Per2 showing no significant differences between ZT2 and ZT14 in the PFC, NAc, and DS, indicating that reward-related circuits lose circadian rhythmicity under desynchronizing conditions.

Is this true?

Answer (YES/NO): NO